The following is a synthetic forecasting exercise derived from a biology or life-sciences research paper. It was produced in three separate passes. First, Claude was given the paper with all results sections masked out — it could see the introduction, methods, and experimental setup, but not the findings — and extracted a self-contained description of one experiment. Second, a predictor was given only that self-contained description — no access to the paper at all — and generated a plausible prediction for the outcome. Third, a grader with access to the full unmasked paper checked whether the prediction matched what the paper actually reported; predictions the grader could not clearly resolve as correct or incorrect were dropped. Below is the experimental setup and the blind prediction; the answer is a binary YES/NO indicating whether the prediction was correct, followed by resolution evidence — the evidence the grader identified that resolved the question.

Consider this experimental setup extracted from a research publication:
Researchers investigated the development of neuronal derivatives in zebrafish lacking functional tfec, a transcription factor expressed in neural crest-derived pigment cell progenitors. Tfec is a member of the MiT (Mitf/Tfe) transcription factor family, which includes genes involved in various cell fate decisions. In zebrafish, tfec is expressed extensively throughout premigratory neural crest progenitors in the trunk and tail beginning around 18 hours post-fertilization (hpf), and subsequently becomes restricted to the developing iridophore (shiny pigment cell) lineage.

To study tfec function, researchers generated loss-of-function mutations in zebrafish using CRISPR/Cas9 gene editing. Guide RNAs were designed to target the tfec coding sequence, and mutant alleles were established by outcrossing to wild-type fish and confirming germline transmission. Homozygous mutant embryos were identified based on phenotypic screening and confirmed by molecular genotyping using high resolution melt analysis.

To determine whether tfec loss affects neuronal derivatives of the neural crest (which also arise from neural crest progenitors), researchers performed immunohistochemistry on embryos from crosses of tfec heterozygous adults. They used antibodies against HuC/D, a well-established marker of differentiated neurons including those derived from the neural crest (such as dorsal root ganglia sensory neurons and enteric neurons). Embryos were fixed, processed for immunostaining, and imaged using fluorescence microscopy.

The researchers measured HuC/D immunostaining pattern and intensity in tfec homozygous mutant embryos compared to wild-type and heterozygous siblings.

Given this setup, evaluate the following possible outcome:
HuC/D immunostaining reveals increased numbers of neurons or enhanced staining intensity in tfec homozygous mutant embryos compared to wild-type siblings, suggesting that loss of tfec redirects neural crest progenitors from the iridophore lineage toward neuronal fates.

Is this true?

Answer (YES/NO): NO